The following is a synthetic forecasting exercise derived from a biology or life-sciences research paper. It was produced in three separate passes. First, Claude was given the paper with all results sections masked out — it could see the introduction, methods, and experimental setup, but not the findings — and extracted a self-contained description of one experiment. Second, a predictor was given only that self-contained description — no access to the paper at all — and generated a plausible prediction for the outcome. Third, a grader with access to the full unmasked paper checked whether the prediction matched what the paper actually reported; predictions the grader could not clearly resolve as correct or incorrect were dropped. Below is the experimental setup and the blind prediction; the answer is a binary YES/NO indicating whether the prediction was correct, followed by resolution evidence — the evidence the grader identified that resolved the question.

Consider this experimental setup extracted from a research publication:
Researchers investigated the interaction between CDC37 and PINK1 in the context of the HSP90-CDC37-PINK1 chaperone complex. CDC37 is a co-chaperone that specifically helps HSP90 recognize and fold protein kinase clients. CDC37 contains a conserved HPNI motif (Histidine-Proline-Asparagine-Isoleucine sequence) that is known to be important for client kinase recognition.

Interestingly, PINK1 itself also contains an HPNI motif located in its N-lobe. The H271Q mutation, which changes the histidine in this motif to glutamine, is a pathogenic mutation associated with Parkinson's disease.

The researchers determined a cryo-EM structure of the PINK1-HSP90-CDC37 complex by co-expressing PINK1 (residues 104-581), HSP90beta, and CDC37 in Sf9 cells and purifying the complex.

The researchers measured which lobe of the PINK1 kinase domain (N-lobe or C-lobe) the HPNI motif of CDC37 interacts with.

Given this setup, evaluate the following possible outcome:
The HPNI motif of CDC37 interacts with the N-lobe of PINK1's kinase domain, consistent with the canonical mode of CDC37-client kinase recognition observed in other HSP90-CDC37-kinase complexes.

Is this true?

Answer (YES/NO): NO